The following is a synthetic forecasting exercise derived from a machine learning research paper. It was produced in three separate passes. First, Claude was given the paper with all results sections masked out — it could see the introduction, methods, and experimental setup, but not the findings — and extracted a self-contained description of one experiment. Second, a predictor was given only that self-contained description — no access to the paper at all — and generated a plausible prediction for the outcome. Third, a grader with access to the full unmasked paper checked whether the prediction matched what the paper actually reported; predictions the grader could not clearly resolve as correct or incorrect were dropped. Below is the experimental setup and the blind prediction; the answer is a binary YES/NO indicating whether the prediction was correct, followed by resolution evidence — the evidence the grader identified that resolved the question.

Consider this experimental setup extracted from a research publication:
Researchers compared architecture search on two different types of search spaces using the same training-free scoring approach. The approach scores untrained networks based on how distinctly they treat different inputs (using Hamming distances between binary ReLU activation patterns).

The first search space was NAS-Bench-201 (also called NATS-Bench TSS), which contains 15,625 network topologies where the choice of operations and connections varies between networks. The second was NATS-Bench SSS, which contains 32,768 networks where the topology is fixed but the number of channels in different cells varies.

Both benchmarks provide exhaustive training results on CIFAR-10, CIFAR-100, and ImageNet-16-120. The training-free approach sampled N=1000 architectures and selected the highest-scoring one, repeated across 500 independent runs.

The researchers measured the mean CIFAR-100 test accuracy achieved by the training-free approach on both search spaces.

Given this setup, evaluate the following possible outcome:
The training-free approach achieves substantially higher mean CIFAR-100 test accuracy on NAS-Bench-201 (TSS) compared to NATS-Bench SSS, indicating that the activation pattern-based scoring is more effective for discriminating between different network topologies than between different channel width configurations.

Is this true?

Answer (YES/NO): NO